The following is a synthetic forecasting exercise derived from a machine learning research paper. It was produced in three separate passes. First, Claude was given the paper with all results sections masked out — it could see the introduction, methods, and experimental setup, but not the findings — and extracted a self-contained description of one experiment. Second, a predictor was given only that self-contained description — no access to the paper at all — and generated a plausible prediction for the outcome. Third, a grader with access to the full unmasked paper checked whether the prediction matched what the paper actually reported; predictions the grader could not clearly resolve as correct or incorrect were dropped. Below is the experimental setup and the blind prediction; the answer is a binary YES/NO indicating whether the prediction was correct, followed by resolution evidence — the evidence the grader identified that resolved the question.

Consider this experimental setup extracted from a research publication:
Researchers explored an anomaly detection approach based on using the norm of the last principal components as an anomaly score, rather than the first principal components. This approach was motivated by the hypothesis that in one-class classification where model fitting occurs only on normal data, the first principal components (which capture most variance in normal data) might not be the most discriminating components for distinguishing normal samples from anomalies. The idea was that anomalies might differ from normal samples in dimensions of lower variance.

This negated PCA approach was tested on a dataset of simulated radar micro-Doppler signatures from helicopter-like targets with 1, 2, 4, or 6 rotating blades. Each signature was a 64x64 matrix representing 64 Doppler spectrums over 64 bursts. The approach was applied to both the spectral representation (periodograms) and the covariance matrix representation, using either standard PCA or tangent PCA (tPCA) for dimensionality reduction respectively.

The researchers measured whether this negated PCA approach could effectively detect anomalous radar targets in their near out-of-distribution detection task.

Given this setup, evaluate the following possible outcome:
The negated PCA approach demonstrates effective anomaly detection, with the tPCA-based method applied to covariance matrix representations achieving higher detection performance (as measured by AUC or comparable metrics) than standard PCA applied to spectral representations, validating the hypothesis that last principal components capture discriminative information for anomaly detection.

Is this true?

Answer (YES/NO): NO